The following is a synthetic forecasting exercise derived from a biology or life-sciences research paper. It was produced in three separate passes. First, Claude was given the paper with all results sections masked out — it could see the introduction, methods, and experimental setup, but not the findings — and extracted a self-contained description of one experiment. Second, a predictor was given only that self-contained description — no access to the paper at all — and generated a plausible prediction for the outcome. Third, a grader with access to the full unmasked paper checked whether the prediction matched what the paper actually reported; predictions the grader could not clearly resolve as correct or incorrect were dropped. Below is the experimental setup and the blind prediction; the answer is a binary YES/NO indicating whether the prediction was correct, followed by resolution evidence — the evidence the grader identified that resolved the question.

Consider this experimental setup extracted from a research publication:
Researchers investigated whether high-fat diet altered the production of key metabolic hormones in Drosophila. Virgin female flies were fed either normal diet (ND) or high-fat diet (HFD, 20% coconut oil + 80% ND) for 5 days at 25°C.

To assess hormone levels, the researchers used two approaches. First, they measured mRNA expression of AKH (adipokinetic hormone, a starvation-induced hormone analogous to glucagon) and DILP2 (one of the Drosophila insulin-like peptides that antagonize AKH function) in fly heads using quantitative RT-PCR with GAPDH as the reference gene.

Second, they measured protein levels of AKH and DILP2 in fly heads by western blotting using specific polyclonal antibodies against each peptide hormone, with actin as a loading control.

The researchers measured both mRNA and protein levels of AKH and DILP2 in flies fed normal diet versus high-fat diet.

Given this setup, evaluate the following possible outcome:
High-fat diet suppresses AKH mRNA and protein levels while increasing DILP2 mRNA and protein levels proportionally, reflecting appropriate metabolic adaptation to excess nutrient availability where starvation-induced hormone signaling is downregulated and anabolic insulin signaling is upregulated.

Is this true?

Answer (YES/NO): NO